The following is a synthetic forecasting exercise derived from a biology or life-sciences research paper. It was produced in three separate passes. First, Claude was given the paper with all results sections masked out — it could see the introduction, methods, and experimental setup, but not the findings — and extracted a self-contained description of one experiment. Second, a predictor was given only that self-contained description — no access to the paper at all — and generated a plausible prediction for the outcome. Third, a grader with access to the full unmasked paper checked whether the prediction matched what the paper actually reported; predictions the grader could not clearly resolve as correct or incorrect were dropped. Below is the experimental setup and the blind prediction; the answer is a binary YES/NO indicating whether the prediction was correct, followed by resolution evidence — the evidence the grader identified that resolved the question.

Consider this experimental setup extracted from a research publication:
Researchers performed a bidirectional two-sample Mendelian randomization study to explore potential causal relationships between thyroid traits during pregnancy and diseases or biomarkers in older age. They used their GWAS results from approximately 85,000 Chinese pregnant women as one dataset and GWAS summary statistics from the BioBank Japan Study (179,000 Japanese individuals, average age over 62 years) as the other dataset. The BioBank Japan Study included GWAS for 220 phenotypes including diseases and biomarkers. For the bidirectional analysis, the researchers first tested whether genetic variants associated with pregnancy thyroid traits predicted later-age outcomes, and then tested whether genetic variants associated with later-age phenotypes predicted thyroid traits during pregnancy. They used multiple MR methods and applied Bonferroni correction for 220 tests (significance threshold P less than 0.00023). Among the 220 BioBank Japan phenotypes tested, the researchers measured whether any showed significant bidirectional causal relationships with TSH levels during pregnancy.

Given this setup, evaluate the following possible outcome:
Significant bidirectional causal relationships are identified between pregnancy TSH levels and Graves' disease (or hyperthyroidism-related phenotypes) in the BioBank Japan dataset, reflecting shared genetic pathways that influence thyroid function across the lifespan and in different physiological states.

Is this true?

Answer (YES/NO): NO